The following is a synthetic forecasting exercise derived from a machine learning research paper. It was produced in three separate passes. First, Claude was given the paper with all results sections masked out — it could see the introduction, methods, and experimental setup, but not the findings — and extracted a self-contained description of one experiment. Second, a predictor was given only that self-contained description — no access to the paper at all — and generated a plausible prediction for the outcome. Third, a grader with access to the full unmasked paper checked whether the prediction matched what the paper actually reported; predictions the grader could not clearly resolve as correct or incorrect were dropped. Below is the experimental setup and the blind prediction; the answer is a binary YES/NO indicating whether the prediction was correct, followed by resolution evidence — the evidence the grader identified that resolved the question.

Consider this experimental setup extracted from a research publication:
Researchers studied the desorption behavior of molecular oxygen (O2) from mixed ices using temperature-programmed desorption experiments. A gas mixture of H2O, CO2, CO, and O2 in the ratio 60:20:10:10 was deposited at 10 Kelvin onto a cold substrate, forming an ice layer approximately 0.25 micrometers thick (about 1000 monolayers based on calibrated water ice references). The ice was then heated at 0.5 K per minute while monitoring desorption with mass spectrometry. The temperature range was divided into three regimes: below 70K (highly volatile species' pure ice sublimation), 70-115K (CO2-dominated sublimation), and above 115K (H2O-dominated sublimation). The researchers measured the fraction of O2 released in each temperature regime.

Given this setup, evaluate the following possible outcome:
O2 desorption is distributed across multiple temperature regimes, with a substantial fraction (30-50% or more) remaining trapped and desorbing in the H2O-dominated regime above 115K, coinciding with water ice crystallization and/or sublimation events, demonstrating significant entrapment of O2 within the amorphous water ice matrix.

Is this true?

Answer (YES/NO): NO